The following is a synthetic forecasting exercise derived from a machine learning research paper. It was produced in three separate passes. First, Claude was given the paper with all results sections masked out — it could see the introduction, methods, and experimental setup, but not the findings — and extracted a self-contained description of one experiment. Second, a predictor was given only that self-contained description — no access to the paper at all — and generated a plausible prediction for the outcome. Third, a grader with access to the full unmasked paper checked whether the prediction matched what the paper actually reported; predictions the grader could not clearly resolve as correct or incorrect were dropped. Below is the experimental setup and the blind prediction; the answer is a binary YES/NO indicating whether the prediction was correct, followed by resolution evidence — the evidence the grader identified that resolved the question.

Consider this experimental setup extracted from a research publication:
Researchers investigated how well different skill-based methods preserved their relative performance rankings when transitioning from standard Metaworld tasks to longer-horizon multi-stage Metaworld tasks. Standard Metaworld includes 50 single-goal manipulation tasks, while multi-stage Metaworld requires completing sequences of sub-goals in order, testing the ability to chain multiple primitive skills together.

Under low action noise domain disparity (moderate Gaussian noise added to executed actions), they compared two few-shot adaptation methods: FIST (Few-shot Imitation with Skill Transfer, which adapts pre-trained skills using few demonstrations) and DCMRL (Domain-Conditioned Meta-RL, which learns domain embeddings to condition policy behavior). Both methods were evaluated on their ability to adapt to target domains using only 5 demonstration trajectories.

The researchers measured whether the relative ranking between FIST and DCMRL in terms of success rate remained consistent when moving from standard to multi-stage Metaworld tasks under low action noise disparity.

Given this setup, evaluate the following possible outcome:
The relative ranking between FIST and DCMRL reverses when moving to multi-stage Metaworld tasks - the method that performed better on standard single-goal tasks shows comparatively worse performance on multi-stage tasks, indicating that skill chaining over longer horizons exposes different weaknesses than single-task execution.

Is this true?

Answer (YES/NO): NO